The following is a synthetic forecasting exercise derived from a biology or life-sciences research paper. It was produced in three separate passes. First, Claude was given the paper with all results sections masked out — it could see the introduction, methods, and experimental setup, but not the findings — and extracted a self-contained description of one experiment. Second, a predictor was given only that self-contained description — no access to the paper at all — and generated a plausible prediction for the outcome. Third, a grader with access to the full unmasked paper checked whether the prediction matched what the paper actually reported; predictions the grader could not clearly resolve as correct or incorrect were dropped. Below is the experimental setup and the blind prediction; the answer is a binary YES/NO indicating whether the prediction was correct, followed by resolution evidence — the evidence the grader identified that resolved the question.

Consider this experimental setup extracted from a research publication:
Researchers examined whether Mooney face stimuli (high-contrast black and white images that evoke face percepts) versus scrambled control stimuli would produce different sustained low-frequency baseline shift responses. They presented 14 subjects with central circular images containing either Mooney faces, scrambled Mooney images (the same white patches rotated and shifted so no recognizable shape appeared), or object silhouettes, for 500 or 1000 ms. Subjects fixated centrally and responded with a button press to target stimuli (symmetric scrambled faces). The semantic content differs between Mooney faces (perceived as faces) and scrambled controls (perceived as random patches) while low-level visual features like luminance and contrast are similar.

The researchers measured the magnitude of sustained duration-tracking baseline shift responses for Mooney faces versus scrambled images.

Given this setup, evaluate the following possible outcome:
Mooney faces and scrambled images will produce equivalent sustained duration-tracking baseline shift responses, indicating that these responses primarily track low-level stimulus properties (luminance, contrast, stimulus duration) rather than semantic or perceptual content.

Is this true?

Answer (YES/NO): YES